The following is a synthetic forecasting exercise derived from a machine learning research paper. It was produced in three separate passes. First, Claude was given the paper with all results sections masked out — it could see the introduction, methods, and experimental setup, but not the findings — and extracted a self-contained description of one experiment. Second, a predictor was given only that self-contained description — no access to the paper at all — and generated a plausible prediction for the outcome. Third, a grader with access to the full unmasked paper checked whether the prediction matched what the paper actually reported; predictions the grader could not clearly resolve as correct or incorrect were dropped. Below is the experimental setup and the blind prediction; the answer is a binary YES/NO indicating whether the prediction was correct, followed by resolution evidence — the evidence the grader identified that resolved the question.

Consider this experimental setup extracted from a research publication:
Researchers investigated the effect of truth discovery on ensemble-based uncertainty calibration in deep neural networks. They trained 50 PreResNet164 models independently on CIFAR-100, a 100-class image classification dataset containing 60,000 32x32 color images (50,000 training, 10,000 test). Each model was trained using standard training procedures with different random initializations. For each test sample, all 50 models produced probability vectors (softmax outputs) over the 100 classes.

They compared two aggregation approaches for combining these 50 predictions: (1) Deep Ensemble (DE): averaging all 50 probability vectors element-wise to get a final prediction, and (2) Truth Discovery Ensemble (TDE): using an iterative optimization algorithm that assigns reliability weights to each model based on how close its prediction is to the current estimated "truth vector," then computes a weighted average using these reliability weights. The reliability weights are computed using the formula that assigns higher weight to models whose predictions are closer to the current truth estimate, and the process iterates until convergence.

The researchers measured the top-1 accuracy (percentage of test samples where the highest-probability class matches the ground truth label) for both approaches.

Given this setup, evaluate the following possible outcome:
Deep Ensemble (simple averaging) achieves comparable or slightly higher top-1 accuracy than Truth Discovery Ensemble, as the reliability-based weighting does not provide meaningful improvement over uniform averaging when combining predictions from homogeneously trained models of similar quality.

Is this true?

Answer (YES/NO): YES